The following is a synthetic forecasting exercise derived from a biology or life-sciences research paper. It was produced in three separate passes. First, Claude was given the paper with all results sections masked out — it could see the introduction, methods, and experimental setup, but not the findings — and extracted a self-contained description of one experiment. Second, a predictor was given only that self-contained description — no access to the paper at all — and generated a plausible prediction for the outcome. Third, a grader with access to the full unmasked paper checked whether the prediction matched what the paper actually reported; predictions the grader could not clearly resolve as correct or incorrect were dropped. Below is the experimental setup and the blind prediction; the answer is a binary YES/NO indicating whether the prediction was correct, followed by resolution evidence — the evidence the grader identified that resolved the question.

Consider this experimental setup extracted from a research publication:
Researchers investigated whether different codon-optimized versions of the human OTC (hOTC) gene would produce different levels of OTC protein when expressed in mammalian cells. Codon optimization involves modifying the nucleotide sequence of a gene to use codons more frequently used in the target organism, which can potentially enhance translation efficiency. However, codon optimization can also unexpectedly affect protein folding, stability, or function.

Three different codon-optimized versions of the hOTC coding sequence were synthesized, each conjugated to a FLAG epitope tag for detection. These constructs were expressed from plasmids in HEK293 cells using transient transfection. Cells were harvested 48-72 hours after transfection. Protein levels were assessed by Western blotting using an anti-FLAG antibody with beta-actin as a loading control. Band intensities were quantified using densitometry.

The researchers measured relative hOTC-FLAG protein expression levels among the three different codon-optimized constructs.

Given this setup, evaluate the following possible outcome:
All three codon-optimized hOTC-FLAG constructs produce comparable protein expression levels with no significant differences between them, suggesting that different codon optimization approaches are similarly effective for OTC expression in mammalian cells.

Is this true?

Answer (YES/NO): NO